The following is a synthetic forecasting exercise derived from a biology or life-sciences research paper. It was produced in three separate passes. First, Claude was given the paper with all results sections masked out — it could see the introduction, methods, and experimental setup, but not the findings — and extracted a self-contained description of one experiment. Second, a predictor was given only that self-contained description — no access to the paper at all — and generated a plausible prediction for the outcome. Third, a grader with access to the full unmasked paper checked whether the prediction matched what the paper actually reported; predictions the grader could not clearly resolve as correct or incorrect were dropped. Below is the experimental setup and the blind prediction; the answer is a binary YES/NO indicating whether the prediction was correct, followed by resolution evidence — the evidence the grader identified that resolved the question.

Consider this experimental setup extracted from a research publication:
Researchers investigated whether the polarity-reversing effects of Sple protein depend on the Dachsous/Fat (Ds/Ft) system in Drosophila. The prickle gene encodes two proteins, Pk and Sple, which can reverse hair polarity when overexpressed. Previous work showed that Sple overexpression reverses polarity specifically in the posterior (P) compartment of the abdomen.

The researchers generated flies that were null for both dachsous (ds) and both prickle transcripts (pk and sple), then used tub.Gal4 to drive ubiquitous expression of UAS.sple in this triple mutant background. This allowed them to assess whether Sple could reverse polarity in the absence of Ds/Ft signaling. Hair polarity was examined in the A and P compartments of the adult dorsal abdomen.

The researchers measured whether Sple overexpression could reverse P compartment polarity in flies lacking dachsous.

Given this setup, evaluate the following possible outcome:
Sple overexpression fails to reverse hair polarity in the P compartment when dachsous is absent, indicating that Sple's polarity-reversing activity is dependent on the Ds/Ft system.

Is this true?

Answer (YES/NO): NO